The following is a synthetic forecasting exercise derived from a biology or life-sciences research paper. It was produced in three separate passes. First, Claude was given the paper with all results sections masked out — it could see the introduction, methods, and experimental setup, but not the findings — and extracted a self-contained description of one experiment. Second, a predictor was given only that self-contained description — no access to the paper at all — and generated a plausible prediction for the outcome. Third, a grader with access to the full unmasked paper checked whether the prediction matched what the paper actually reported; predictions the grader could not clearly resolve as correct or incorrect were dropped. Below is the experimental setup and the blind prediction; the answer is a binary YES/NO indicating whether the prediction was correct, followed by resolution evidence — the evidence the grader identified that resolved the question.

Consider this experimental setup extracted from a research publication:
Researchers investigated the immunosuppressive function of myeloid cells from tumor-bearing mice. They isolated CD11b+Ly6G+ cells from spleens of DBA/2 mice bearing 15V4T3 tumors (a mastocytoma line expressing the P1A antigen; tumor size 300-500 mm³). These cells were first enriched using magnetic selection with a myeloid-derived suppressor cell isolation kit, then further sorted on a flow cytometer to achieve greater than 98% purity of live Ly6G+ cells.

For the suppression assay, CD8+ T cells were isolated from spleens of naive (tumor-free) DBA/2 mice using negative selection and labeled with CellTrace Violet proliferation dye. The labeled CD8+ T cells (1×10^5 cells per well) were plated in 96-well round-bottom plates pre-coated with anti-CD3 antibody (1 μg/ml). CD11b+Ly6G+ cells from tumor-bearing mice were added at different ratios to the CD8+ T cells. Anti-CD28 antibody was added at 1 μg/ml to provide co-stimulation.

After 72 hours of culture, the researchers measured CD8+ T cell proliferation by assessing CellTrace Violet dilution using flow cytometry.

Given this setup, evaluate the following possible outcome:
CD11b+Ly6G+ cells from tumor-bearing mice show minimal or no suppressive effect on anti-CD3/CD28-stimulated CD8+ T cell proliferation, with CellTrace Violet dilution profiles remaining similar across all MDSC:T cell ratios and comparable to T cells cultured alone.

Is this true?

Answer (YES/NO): NO